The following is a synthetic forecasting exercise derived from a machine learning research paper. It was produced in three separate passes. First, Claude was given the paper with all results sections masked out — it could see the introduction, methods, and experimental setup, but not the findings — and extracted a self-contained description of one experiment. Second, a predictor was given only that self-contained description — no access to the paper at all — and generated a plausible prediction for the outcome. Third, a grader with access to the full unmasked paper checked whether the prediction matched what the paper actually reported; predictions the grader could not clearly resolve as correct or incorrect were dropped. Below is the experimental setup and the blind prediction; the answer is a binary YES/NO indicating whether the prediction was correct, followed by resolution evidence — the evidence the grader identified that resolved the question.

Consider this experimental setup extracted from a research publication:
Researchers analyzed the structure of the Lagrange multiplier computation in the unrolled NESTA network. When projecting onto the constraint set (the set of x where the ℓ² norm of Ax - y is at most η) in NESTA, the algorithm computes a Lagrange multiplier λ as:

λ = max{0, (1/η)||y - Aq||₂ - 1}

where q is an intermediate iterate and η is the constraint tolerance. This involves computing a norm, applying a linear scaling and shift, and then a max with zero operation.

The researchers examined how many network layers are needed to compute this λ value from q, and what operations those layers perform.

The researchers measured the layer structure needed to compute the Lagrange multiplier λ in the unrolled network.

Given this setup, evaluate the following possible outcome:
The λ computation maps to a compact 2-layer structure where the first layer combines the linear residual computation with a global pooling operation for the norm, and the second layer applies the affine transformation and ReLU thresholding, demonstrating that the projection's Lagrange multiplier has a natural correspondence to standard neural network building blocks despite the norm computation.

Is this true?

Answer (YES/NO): NO